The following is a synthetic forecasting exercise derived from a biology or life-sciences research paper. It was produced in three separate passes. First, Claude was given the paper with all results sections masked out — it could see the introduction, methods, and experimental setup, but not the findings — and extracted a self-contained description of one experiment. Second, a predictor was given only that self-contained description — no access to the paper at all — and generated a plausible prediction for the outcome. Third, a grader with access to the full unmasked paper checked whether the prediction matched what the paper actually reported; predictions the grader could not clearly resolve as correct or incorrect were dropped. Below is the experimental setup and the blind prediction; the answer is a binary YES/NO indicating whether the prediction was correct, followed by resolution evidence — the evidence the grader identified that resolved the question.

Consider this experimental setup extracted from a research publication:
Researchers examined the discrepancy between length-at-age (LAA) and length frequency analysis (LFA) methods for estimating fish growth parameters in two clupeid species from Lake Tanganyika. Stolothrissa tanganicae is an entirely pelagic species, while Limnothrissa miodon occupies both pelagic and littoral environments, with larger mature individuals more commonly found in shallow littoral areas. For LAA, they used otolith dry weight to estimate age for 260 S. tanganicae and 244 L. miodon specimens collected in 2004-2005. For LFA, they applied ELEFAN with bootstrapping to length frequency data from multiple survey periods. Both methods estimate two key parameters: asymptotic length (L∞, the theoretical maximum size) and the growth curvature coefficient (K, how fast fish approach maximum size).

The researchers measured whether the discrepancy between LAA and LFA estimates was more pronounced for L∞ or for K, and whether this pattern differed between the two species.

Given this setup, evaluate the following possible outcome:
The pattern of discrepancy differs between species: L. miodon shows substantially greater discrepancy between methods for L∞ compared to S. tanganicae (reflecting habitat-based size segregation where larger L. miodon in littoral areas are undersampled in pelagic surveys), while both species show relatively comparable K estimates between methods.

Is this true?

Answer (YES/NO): NO